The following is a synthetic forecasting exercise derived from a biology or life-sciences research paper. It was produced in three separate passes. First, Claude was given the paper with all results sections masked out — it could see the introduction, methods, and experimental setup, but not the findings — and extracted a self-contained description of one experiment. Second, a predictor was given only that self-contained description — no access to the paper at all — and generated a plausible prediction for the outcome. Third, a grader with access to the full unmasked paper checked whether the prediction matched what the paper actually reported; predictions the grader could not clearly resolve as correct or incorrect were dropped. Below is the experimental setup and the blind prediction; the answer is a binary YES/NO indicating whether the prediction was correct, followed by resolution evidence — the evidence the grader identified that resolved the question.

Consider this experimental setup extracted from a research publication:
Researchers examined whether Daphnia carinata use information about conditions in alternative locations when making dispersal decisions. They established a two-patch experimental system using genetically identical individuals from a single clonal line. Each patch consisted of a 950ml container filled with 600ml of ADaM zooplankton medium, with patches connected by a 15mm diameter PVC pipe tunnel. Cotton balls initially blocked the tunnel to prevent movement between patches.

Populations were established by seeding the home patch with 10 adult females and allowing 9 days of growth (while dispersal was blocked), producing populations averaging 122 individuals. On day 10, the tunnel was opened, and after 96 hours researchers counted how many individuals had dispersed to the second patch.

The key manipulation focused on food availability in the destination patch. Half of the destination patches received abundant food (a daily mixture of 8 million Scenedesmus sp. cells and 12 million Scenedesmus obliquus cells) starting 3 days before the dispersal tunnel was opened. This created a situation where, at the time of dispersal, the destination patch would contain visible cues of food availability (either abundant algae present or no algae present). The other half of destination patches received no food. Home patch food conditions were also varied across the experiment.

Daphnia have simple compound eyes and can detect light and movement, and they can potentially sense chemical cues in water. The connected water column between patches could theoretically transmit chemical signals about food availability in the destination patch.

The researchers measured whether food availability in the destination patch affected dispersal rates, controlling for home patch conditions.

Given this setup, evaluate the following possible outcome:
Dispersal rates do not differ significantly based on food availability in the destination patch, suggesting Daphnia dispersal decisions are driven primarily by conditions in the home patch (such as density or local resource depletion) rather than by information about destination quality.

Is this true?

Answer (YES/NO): YES